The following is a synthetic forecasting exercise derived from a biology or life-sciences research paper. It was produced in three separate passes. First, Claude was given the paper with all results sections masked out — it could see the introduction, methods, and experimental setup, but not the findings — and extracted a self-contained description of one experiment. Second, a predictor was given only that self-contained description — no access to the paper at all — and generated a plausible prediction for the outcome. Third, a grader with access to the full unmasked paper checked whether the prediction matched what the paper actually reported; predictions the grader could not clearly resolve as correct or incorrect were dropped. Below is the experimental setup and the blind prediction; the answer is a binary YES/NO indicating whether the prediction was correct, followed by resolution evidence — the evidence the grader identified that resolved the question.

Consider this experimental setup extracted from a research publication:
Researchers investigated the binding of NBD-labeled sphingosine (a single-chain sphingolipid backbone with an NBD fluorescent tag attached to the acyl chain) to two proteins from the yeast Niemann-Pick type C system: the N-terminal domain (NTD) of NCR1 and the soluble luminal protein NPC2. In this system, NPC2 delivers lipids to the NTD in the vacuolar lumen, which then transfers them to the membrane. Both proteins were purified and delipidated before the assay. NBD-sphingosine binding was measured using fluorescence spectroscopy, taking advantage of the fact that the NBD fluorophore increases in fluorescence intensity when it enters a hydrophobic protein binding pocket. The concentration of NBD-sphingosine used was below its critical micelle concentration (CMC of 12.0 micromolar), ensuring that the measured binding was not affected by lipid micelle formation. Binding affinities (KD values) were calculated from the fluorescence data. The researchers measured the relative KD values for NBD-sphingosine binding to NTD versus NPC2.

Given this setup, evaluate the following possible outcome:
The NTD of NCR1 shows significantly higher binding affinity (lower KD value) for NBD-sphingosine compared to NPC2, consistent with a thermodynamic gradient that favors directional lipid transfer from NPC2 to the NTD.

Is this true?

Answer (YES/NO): YES